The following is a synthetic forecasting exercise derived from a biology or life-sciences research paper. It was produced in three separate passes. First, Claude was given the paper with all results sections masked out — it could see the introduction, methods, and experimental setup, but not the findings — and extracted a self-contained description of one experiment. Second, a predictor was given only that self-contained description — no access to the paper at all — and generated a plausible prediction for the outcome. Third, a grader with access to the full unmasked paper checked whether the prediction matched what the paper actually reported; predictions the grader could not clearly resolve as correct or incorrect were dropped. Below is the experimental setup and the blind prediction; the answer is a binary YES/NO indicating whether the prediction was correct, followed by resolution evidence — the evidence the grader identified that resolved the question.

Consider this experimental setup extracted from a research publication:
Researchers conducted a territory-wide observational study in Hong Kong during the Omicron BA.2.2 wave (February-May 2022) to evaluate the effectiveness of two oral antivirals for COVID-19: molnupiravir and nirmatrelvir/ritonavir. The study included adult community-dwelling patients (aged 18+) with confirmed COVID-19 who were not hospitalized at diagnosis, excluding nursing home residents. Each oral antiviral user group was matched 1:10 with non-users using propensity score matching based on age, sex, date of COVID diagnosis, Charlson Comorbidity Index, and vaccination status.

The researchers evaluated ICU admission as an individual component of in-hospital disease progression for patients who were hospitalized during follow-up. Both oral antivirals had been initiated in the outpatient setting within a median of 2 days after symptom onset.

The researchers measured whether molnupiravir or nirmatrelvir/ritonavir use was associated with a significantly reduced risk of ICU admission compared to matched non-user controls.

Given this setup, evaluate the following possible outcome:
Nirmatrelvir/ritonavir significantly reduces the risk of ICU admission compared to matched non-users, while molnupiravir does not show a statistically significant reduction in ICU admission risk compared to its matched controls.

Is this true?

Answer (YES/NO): NO